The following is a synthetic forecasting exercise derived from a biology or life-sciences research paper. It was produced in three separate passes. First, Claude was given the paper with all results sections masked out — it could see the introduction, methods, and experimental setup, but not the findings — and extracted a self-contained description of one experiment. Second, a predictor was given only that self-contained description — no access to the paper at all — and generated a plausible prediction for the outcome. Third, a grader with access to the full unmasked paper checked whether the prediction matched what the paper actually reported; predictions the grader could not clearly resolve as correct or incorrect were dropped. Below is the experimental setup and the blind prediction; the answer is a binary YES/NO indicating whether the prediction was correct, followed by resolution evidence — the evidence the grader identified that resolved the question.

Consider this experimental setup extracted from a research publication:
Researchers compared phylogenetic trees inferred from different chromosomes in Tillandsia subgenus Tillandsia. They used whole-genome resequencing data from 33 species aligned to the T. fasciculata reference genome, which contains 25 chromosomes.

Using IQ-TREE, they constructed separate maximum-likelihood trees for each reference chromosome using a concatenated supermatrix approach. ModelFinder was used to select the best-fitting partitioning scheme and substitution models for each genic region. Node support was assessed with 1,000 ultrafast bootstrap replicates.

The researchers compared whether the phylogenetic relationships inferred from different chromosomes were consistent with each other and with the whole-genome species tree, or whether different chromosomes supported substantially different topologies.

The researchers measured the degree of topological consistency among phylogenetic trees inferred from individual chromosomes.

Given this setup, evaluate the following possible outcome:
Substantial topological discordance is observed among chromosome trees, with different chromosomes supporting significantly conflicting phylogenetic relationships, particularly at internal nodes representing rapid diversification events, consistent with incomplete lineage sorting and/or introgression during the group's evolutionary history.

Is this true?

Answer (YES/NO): YES